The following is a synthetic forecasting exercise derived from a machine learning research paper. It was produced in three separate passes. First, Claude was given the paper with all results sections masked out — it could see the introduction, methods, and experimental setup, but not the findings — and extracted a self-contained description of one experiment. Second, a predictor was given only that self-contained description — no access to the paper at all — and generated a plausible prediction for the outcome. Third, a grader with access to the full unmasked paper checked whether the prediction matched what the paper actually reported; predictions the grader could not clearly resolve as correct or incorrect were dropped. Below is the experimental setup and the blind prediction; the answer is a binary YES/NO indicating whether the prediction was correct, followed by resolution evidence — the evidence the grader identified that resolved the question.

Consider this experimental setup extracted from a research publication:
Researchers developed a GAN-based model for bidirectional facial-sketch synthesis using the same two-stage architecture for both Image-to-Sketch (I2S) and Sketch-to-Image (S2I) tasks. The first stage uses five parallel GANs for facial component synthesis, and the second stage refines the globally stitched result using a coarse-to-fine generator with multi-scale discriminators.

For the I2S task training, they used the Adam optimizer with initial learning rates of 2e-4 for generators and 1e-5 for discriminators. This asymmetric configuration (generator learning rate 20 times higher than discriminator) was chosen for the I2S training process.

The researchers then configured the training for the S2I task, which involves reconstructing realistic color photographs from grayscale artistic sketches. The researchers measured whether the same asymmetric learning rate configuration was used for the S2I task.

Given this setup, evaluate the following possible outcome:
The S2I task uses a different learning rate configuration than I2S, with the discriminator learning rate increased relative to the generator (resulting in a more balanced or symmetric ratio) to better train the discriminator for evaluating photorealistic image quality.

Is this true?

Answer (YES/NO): YES